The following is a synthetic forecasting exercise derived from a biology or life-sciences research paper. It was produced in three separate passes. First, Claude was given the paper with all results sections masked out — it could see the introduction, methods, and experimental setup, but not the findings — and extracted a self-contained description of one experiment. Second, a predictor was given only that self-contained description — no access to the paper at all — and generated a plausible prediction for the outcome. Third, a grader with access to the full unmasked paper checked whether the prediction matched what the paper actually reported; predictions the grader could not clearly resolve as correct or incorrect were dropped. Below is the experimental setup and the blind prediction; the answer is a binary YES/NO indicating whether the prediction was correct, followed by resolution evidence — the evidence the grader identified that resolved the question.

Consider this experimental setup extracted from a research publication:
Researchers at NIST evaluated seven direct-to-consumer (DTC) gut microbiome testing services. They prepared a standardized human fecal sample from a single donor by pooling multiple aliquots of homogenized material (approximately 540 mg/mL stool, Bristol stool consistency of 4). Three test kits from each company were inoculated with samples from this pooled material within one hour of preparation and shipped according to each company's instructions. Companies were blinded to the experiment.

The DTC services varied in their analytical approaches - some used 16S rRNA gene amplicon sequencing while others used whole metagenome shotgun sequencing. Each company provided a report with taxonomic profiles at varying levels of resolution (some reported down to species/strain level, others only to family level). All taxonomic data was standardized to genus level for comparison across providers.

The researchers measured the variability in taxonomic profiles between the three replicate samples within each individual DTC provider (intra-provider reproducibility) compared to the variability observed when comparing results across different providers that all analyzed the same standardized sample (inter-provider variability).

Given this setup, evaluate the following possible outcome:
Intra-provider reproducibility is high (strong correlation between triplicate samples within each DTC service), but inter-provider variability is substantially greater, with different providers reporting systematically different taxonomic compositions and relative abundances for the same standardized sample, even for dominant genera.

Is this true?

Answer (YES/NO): NO